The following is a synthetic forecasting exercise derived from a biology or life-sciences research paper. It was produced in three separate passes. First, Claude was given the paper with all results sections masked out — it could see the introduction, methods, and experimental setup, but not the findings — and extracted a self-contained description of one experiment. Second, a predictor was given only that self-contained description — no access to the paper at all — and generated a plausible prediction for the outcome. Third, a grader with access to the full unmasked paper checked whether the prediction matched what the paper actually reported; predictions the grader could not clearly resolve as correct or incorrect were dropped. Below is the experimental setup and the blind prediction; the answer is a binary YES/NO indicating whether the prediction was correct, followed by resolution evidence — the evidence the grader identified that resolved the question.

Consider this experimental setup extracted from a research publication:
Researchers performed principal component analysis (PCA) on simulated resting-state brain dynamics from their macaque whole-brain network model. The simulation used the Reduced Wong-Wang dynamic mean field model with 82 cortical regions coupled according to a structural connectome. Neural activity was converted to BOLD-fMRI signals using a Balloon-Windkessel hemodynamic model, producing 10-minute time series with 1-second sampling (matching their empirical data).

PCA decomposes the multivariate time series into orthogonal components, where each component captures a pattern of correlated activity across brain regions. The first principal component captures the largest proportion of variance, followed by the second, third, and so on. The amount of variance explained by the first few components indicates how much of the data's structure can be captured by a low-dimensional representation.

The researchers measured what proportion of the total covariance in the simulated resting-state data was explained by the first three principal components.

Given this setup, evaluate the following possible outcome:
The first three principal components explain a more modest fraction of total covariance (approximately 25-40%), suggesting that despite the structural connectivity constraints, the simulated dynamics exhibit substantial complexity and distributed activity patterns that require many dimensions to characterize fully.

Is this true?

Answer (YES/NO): NO